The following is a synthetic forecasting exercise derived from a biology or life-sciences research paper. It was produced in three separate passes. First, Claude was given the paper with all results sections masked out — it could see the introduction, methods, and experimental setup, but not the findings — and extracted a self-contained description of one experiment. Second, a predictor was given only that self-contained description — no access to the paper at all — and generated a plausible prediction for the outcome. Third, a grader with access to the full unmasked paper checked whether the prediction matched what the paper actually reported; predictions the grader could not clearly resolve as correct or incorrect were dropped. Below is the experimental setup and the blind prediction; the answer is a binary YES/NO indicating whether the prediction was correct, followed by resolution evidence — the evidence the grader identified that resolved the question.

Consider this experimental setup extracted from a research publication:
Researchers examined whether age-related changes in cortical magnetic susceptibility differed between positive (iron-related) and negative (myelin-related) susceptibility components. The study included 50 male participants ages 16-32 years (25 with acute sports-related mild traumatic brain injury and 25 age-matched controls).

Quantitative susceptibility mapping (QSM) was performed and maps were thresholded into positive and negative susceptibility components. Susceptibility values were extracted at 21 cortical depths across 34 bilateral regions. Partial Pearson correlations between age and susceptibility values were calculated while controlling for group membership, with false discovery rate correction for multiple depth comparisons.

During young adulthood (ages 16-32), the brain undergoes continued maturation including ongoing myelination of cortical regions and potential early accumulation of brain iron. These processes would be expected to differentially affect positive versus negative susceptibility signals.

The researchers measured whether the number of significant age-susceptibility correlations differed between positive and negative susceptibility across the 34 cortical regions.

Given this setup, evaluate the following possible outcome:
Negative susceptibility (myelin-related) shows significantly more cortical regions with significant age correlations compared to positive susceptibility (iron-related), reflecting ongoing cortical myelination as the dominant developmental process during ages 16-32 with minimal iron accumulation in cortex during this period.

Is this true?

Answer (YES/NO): NO